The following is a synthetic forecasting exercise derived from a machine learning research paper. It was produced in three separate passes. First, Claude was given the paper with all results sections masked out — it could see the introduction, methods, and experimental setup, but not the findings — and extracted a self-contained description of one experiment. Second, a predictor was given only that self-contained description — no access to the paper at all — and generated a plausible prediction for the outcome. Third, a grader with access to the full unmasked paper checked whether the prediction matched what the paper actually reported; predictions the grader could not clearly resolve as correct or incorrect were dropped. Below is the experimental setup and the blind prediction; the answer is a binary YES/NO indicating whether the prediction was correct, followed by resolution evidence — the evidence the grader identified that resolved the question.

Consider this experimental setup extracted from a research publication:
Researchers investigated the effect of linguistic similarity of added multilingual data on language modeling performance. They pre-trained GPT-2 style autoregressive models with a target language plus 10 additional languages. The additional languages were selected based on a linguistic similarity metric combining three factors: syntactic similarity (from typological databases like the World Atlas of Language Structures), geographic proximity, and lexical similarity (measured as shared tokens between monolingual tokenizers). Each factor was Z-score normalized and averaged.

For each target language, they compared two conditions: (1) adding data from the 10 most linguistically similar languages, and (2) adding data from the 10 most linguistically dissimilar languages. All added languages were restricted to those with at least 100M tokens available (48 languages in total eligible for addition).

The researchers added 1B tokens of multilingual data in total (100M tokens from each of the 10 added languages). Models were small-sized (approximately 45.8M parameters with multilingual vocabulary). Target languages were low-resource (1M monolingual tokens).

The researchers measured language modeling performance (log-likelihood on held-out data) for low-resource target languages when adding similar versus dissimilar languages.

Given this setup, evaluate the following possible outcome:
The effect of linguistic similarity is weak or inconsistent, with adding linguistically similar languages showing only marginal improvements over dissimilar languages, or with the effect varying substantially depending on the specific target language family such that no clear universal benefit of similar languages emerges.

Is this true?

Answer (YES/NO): NO